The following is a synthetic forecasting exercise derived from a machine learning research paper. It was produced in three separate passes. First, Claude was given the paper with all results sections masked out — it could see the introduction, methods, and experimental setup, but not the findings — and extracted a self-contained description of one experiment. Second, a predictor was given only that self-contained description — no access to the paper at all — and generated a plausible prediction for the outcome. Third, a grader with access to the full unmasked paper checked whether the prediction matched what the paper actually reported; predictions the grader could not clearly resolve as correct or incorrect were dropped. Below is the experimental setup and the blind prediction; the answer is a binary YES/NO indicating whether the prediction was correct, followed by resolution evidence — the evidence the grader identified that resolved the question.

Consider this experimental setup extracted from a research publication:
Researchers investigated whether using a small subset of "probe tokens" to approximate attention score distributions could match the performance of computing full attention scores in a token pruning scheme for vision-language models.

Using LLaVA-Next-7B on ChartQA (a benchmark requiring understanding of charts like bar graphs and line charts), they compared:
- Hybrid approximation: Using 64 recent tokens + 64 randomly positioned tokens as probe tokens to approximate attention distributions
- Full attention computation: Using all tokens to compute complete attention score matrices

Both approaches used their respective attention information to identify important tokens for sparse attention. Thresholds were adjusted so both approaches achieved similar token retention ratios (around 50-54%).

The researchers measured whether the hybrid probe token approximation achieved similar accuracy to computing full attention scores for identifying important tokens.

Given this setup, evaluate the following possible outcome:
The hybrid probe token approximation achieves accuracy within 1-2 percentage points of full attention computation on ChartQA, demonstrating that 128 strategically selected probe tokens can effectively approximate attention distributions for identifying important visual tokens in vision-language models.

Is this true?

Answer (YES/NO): YES